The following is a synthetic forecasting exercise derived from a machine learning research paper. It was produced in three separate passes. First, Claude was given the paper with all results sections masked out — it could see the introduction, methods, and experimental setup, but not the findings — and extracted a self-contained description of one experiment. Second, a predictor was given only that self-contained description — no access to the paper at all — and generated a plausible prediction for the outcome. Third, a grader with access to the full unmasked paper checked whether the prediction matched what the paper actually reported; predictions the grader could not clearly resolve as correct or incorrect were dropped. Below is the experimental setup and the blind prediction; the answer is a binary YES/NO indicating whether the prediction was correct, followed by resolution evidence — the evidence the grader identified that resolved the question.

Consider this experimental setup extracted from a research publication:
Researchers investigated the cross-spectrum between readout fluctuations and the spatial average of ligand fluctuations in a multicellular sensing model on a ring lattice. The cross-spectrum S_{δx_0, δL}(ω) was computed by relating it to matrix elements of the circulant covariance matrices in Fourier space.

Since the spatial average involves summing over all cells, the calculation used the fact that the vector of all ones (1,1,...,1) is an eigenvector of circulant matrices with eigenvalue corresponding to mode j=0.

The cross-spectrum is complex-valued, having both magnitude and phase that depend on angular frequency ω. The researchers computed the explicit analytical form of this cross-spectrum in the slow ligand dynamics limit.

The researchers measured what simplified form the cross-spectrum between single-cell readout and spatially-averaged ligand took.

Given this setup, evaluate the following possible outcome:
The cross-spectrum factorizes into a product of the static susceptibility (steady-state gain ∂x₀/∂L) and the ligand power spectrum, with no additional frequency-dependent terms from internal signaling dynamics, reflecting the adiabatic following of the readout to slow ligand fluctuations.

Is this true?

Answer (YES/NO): NO